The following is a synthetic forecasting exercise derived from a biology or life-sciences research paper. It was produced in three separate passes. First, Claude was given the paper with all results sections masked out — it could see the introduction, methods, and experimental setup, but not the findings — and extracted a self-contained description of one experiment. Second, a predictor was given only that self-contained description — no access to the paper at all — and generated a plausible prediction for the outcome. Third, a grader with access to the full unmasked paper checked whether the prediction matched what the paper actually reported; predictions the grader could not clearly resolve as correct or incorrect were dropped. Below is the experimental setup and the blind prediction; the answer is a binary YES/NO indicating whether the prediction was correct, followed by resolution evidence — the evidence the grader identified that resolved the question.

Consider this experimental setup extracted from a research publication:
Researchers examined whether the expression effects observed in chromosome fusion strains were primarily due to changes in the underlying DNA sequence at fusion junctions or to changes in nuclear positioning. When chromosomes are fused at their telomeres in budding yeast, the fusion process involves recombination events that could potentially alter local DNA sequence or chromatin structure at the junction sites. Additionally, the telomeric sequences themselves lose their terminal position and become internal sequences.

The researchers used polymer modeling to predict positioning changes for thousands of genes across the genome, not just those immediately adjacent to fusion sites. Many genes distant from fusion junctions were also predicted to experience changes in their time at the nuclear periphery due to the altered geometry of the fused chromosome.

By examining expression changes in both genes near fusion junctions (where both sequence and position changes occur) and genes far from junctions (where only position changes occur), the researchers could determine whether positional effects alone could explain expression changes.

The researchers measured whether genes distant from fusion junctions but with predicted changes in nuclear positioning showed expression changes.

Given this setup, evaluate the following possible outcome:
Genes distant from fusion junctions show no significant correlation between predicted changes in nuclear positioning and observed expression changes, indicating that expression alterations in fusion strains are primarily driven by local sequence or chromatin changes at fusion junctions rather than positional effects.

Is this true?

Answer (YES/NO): NO